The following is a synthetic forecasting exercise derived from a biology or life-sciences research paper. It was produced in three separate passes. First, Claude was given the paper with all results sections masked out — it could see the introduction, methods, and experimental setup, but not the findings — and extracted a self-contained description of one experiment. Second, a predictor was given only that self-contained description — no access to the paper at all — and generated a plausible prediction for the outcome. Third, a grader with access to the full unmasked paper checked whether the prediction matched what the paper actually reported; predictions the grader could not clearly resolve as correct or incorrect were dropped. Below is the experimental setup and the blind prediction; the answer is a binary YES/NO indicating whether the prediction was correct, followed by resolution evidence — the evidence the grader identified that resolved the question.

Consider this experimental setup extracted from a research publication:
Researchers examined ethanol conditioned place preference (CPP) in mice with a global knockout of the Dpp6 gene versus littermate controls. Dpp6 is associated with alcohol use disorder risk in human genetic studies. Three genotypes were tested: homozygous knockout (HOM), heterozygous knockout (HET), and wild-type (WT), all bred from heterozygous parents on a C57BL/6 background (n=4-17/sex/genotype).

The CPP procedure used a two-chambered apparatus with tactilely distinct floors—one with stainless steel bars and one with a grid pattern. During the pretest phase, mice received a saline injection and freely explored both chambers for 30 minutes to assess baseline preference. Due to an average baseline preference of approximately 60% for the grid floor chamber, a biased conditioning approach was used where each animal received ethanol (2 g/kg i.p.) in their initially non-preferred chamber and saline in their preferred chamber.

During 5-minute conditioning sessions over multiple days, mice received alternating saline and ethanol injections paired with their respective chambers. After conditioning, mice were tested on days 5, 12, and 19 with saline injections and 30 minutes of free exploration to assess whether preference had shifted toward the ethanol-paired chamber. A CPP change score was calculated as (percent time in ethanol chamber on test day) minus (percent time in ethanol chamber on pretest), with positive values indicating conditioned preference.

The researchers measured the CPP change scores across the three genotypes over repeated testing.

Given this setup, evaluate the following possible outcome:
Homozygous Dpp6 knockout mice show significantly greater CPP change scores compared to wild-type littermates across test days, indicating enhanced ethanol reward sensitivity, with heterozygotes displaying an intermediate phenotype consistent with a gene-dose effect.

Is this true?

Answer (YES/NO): NO